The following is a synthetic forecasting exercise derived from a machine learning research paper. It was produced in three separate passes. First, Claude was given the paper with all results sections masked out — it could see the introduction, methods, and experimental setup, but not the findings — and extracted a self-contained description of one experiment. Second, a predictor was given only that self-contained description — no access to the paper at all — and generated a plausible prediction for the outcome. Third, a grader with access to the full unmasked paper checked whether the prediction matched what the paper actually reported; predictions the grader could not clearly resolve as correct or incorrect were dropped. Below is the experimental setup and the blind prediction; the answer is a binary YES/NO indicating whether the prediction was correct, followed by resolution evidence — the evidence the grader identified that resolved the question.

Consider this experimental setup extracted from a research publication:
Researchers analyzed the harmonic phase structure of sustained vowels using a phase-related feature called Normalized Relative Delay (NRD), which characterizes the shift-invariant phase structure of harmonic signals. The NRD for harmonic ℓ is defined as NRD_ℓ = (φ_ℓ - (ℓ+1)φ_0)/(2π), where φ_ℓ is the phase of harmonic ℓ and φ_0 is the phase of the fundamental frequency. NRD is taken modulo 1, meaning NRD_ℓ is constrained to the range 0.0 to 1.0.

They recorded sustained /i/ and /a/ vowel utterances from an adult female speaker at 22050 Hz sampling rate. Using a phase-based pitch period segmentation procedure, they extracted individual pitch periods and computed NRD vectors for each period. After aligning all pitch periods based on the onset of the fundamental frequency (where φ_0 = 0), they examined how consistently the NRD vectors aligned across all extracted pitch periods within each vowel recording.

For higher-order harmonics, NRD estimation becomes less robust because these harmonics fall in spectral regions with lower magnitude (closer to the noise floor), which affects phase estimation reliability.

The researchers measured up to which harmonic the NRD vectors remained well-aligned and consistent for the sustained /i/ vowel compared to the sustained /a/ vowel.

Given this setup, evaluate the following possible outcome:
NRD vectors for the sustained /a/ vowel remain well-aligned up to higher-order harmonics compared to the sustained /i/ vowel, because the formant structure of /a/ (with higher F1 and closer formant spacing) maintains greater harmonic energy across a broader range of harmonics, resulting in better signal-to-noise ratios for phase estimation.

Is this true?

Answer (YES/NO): NO